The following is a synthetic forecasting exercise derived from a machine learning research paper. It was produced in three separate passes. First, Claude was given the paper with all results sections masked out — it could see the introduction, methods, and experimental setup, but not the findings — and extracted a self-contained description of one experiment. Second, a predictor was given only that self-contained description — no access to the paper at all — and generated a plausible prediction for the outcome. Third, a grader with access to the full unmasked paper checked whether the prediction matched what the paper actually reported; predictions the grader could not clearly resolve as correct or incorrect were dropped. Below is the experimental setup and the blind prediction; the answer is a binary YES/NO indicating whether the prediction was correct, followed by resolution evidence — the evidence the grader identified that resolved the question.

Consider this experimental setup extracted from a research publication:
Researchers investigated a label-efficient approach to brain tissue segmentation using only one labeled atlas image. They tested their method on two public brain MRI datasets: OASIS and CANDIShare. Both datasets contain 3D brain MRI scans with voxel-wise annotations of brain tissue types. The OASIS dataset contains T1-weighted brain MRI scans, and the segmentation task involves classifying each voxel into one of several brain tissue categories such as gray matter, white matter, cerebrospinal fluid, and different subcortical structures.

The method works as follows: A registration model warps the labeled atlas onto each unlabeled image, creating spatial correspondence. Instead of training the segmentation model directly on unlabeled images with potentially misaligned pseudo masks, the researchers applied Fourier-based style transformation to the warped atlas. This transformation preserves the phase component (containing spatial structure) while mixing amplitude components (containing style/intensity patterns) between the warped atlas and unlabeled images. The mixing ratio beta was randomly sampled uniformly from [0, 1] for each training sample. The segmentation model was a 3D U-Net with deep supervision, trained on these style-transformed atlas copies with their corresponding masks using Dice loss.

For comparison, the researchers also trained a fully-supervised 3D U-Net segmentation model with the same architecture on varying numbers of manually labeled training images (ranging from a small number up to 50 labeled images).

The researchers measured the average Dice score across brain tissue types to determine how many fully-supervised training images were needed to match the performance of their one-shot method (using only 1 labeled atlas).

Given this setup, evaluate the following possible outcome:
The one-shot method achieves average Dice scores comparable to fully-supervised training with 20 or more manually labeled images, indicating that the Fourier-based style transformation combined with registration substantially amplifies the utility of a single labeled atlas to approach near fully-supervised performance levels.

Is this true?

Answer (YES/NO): YES